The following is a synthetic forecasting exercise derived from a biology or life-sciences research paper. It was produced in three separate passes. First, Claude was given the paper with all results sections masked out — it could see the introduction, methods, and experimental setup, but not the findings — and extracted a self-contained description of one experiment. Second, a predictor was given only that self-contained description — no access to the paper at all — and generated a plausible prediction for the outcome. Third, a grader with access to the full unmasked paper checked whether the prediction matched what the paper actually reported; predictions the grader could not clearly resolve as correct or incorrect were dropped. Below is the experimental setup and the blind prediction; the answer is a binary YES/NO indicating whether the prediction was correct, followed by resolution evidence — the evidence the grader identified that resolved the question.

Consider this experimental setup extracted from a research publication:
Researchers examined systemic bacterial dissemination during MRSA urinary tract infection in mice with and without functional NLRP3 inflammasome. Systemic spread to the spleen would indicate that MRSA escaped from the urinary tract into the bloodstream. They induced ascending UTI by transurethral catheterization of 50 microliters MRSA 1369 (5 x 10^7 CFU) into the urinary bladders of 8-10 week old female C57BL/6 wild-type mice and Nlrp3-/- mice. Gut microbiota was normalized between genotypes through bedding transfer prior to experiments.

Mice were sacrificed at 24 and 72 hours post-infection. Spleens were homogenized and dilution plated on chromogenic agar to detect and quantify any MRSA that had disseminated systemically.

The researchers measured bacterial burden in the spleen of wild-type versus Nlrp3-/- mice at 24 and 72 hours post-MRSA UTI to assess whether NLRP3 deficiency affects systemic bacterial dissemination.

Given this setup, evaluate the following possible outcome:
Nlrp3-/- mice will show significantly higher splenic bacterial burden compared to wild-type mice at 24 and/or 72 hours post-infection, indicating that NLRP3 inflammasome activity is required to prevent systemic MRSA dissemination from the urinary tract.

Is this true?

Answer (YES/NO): NO